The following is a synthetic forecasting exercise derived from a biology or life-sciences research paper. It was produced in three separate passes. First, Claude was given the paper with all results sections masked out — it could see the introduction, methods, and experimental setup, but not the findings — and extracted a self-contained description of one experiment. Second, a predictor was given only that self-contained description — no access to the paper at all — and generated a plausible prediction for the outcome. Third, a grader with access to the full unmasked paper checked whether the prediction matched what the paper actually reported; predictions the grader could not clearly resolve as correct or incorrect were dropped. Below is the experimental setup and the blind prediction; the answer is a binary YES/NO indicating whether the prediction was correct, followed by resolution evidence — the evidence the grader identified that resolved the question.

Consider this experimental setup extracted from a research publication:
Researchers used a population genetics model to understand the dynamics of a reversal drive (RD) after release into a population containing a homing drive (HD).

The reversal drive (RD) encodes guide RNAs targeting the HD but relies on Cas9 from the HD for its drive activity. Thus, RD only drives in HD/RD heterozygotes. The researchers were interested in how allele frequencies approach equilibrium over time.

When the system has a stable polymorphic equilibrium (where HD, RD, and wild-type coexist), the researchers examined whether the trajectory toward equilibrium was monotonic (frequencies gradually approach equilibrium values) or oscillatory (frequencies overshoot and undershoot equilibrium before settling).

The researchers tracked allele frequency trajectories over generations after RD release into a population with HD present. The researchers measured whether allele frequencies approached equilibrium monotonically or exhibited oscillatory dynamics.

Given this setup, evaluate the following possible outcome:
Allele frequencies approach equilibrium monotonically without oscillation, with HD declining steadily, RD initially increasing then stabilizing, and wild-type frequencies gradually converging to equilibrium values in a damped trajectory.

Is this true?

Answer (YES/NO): NO